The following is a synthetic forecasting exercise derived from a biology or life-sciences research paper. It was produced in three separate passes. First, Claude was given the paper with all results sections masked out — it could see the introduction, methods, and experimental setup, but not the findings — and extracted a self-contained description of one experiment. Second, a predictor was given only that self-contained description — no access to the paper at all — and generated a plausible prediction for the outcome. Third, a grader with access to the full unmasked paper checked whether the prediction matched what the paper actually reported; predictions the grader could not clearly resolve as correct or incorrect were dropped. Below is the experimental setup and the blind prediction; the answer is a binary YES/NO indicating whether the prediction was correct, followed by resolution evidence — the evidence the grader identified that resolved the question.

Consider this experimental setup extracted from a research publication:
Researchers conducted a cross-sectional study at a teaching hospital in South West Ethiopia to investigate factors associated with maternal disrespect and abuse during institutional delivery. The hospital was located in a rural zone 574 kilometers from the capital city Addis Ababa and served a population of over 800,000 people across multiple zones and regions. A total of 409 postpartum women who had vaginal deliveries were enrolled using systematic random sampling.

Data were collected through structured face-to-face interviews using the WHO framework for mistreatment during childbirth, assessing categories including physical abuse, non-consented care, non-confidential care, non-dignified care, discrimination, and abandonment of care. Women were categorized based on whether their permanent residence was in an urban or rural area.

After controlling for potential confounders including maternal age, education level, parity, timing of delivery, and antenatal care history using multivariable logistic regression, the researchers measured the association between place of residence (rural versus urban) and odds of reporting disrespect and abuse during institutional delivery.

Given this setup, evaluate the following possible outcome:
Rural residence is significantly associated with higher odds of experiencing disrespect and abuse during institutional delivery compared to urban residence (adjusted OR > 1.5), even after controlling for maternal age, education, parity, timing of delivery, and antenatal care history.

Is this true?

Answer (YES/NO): YES